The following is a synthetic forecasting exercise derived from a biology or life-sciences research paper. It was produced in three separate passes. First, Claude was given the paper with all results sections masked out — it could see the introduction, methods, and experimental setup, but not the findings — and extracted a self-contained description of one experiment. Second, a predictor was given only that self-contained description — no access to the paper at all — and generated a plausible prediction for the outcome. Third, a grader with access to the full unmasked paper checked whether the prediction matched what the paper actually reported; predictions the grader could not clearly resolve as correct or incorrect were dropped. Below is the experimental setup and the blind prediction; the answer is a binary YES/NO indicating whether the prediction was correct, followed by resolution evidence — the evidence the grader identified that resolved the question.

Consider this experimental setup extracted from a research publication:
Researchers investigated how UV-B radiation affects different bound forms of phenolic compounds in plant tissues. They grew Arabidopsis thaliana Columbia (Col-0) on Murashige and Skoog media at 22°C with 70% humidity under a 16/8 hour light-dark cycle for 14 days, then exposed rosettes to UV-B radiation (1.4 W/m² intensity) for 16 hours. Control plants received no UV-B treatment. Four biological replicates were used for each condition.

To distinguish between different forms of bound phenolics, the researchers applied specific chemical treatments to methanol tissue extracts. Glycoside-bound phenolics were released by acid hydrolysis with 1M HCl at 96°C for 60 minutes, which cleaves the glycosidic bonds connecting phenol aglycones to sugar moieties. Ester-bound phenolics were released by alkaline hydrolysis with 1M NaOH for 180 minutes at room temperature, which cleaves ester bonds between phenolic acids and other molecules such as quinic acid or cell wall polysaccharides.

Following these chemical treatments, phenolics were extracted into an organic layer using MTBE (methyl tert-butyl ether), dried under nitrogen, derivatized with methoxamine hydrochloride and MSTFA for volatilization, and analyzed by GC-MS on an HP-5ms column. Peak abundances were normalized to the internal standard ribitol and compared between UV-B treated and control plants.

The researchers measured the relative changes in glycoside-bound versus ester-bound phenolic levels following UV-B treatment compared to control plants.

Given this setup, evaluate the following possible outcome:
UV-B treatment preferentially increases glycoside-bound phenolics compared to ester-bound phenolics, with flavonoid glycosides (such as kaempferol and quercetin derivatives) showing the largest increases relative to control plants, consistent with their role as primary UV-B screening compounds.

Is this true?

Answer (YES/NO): NO